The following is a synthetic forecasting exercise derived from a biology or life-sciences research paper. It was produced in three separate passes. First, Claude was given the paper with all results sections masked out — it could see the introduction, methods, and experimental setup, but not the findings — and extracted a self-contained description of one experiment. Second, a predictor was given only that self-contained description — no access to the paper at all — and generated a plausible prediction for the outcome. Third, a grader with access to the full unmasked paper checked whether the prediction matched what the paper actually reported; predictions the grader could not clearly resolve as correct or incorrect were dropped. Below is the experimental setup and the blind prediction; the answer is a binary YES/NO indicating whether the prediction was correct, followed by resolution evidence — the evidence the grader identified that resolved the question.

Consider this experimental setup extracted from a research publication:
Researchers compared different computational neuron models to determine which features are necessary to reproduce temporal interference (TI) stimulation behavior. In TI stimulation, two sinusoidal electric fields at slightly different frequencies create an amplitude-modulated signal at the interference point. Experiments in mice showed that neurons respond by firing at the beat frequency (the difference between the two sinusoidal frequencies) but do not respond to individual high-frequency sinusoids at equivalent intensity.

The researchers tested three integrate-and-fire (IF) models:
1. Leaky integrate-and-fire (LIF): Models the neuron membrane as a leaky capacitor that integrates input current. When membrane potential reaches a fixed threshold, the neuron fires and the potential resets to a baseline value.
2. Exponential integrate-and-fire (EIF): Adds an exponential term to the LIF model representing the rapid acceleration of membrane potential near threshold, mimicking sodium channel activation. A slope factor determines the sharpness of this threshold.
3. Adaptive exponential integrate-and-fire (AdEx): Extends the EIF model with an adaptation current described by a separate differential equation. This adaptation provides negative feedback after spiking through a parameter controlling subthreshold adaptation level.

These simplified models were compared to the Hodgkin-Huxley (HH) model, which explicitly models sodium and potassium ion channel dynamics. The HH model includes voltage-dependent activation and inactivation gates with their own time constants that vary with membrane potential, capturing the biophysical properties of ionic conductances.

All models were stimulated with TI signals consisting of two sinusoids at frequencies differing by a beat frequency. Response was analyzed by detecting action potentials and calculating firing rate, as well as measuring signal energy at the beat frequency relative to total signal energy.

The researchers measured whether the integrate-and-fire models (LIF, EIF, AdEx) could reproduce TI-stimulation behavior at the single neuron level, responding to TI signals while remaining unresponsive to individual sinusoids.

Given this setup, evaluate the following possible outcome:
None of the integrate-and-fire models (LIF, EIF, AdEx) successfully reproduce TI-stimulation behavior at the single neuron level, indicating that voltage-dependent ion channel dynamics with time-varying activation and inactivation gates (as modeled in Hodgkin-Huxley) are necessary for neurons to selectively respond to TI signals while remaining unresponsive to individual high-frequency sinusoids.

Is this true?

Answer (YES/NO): YES